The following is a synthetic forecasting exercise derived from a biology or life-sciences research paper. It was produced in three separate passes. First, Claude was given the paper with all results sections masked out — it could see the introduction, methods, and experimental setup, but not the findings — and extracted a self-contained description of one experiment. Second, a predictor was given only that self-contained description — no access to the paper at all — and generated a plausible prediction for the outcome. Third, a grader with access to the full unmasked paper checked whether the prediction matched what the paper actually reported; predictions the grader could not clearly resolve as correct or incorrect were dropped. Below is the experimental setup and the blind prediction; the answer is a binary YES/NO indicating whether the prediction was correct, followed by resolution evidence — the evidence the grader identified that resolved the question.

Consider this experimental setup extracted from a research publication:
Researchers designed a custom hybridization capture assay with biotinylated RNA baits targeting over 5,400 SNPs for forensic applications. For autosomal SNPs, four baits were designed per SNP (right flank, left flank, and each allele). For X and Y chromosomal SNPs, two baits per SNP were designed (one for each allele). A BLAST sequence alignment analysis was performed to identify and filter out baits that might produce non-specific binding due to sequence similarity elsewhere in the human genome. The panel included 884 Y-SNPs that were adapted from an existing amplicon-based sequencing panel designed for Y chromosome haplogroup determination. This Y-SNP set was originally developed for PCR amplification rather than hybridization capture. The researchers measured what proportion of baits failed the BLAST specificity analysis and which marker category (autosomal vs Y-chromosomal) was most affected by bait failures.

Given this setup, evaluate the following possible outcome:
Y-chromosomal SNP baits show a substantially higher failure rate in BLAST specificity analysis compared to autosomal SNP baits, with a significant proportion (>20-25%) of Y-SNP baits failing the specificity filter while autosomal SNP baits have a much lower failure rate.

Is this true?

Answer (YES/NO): NO